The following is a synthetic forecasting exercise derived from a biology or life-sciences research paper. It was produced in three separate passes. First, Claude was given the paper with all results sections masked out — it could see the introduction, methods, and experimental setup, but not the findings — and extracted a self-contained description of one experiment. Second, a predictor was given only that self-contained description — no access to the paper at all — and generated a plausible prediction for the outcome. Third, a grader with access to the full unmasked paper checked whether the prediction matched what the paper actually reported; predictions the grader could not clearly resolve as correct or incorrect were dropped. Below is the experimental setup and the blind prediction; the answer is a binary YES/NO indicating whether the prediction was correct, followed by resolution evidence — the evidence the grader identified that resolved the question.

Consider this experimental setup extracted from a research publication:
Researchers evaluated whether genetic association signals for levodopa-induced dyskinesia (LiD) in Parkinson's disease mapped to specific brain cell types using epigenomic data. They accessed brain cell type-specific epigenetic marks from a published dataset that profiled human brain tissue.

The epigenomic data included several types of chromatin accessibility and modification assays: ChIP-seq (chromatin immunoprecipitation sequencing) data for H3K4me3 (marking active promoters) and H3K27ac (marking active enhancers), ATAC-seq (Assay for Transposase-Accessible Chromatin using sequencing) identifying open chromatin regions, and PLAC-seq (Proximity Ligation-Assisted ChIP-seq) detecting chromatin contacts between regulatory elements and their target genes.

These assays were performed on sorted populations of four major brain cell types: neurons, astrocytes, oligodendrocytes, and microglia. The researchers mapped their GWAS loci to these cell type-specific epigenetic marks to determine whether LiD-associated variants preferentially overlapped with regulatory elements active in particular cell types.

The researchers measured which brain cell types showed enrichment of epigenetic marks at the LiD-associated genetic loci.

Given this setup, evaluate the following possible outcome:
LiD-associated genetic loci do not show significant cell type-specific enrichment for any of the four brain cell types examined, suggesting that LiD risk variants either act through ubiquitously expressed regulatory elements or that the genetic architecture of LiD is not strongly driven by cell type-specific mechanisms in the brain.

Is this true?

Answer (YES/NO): NO